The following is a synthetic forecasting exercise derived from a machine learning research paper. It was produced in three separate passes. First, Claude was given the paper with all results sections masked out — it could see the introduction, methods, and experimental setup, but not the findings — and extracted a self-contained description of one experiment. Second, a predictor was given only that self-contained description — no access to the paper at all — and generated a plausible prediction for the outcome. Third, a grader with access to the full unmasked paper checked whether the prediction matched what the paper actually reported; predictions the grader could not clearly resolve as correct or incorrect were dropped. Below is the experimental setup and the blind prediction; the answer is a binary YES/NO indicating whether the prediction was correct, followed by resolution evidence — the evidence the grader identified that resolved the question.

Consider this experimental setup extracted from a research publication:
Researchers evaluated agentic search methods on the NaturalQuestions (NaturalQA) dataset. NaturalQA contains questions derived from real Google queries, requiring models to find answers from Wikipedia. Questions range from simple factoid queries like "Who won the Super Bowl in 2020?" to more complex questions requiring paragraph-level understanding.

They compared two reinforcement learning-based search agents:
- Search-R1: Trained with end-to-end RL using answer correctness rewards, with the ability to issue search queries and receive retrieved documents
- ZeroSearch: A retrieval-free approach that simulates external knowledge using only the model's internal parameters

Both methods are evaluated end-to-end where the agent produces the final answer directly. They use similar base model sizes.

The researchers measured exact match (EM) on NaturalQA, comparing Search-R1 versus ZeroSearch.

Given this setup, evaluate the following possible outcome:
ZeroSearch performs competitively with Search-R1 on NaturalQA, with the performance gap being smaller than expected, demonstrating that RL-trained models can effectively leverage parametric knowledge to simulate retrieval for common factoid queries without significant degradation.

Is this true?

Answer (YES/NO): NO